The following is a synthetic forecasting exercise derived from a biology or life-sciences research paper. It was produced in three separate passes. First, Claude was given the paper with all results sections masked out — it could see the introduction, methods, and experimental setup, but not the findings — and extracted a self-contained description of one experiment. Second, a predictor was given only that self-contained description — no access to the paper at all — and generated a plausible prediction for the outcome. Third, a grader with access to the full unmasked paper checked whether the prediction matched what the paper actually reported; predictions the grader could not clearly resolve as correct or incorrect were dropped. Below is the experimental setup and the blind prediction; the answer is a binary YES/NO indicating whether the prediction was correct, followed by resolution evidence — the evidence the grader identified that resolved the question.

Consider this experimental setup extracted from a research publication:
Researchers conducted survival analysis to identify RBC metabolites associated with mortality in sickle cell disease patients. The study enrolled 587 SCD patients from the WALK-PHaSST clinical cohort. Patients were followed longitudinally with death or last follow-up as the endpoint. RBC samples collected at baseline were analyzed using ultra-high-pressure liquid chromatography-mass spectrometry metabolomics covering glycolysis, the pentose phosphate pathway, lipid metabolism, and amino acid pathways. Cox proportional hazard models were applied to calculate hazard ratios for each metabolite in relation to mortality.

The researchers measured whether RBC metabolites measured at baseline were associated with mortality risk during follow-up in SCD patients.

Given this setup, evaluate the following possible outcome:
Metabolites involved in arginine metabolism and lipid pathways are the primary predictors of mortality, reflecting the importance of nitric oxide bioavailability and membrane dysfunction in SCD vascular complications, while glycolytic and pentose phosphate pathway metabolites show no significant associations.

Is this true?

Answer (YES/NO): NO